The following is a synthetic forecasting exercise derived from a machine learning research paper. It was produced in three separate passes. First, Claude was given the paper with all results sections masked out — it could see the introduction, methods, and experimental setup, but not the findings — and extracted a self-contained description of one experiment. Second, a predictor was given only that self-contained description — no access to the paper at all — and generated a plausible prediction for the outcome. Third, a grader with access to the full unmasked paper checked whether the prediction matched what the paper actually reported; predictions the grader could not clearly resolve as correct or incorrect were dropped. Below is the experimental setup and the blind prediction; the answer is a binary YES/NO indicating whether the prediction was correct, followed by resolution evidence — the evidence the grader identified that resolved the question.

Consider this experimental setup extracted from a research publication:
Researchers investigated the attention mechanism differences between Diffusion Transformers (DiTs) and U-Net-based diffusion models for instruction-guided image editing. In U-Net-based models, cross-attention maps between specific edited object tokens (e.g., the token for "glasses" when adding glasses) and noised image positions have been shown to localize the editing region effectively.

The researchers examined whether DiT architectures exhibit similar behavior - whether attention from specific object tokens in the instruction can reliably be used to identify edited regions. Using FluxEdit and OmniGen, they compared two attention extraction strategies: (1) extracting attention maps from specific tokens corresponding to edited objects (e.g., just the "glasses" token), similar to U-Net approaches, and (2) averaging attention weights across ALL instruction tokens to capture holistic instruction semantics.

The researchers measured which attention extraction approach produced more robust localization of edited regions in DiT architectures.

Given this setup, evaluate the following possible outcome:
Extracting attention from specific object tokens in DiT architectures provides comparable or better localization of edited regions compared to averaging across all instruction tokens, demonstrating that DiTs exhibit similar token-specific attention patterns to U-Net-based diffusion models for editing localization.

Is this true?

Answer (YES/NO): NO